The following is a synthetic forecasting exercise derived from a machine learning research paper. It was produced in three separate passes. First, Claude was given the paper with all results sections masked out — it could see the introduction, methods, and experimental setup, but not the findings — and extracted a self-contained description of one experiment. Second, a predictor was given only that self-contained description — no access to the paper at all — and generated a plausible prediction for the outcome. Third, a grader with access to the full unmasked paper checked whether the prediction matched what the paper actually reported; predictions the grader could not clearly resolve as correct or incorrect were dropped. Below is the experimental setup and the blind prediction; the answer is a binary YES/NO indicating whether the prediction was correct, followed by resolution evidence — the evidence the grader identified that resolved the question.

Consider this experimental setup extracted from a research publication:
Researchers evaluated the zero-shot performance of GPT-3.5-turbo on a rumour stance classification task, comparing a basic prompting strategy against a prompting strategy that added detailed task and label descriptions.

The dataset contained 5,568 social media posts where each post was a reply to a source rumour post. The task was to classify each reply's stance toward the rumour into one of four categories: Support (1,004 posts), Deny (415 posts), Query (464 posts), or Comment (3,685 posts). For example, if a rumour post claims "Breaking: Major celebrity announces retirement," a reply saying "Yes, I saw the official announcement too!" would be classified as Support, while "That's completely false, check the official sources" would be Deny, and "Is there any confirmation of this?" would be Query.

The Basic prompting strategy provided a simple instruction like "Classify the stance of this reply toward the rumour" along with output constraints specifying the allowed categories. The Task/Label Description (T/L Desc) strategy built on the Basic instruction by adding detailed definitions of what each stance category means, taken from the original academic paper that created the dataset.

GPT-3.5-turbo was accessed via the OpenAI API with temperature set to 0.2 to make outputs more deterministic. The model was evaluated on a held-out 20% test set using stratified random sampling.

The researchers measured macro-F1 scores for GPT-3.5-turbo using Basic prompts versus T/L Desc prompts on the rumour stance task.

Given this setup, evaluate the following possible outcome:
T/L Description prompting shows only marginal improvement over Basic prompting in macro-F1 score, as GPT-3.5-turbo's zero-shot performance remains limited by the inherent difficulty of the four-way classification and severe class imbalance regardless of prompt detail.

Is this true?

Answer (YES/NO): NO